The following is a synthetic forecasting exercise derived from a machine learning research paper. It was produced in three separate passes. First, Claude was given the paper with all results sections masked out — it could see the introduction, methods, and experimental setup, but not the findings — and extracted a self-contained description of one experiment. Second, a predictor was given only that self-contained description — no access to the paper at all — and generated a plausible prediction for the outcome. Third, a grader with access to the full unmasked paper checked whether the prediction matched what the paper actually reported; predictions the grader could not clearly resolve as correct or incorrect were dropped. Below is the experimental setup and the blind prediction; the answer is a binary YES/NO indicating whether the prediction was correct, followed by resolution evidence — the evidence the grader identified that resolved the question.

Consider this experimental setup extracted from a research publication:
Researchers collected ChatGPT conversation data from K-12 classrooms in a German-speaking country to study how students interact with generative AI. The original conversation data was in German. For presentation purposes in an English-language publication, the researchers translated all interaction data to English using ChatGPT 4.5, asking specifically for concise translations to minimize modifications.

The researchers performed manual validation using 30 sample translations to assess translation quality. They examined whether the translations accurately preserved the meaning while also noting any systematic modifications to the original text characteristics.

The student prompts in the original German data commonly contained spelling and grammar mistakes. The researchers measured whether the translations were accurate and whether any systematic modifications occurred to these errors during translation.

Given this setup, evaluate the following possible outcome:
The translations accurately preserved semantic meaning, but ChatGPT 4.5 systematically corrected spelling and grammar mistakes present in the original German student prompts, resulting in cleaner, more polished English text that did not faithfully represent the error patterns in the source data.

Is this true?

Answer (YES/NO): YES